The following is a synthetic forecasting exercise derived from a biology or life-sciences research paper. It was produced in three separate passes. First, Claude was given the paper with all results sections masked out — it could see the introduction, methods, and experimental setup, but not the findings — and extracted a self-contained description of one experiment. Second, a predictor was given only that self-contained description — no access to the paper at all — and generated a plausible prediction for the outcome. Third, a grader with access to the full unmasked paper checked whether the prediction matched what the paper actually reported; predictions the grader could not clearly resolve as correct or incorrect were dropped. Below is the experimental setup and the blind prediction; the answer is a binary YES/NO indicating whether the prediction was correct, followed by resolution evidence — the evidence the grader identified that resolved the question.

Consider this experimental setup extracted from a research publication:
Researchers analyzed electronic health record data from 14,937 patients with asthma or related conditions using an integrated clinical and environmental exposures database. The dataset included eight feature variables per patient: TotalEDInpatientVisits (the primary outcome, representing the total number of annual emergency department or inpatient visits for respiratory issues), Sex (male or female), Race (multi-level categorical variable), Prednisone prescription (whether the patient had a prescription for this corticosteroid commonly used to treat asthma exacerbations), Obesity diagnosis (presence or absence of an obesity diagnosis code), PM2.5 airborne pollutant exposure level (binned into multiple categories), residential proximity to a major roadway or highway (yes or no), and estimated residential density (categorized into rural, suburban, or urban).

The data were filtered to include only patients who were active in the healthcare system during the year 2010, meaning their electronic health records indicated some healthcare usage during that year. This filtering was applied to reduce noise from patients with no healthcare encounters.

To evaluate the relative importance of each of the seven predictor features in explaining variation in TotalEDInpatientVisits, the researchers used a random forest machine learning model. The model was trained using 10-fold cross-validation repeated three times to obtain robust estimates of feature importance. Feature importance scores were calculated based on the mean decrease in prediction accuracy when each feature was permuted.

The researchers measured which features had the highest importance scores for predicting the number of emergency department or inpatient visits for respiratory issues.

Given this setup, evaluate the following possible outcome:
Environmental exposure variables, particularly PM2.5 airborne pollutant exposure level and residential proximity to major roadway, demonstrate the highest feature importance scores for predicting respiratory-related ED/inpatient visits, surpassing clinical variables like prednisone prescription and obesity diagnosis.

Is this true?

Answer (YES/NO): NO